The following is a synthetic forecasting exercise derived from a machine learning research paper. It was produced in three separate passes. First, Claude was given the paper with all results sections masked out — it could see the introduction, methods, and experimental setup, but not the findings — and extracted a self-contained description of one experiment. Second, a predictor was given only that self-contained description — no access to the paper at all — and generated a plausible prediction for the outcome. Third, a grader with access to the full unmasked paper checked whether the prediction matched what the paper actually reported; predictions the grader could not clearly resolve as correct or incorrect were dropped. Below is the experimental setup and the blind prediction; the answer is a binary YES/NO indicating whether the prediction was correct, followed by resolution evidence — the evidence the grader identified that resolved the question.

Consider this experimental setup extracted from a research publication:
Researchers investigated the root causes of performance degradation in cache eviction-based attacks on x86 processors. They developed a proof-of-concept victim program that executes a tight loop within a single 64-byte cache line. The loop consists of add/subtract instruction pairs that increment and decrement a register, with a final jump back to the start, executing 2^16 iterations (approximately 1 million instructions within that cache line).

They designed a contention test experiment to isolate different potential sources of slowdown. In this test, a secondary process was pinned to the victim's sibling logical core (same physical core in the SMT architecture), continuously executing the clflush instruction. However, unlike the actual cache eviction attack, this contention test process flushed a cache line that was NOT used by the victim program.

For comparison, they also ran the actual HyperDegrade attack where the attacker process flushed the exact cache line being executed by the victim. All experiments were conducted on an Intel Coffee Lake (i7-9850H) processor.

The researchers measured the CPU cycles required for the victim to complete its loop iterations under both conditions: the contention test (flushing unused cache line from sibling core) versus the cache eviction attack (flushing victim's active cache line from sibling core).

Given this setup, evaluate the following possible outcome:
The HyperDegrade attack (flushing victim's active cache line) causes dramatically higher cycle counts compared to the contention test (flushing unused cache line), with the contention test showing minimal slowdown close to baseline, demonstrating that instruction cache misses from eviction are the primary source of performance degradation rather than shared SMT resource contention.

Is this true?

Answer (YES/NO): YES